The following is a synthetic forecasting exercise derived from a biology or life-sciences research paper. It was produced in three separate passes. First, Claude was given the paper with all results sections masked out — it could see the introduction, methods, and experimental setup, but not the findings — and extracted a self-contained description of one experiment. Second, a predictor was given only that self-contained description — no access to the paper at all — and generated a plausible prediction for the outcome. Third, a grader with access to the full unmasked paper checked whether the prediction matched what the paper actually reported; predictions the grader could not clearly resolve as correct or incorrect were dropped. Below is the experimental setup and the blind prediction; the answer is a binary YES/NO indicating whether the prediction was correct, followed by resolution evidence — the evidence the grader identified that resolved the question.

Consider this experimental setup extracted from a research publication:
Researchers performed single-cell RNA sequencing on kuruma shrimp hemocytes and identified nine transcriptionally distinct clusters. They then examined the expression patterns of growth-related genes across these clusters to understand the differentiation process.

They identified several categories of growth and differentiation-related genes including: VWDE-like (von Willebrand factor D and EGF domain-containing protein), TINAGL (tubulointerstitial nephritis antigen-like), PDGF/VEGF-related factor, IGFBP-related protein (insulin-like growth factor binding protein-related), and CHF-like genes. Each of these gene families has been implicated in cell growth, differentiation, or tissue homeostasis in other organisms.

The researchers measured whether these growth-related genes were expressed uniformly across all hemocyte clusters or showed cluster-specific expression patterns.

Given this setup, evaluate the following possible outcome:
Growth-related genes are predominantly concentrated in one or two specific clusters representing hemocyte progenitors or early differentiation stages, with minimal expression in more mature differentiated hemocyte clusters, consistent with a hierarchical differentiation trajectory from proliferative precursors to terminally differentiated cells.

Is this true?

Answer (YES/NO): NO